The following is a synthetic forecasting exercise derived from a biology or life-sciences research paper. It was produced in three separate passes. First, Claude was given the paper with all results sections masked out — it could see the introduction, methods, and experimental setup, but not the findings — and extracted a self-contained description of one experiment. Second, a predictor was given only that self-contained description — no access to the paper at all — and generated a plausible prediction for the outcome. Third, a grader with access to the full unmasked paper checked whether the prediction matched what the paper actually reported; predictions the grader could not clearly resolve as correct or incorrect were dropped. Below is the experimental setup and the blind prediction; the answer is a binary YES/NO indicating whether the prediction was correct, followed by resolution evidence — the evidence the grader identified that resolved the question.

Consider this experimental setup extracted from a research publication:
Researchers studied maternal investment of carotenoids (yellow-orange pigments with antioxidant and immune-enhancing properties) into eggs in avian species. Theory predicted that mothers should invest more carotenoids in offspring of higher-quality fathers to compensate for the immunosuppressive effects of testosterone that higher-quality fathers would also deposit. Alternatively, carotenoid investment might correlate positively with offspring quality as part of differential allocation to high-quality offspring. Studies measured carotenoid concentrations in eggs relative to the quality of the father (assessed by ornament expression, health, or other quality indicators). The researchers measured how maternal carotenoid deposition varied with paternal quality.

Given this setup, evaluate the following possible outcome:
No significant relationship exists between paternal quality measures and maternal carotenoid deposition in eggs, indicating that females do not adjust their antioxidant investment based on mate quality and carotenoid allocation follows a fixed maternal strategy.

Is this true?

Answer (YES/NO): NO